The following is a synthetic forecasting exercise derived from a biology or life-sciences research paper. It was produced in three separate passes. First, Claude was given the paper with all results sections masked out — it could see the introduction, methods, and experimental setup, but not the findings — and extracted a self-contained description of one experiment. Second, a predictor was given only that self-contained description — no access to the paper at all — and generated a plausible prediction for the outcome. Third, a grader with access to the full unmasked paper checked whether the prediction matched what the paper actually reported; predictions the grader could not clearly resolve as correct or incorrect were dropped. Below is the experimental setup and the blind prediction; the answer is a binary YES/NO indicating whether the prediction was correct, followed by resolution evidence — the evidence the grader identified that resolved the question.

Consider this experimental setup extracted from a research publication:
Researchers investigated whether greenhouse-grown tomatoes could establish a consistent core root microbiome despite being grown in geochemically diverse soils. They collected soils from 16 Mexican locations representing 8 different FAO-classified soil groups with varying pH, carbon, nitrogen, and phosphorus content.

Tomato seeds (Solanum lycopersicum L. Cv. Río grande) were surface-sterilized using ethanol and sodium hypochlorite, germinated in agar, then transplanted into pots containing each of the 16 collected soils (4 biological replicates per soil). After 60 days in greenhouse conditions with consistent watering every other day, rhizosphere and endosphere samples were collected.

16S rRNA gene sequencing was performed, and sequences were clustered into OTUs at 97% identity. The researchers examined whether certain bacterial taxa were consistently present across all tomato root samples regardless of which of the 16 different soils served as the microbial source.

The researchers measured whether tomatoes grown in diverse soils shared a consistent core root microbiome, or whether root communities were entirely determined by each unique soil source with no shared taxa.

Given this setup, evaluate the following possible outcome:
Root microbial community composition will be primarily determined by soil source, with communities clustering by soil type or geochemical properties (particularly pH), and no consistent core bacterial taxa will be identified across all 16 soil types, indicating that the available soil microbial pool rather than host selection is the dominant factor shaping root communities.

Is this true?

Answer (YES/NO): NO